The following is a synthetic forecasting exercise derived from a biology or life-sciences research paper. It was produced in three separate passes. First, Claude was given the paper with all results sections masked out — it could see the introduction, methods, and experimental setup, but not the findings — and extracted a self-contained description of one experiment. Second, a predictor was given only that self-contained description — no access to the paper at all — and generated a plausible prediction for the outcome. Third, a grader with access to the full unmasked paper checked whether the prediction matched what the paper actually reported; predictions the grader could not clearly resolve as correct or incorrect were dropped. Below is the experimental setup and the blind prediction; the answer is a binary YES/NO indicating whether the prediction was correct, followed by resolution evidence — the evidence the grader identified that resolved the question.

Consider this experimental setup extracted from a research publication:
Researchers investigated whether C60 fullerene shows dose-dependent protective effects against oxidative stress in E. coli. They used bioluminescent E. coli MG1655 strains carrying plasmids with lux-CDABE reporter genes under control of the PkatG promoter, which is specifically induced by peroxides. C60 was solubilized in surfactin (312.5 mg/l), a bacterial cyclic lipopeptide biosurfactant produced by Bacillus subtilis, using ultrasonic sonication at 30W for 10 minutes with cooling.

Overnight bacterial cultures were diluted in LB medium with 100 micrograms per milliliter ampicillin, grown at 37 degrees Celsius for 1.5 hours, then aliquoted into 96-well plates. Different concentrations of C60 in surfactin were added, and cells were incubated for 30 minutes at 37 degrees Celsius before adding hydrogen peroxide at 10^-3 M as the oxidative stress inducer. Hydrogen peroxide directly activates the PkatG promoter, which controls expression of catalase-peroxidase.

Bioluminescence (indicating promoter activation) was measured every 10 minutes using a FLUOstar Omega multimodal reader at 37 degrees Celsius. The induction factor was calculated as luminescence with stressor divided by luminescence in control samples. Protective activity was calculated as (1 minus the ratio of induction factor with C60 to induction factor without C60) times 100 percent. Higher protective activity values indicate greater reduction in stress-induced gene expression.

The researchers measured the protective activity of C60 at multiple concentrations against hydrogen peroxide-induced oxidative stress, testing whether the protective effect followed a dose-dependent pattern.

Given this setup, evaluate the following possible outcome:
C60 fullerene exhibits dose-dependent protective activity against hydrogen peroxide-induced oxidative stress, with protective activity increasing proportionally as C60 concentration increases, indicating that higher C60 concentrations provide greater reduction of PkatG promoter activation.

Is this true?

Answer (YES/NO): YES